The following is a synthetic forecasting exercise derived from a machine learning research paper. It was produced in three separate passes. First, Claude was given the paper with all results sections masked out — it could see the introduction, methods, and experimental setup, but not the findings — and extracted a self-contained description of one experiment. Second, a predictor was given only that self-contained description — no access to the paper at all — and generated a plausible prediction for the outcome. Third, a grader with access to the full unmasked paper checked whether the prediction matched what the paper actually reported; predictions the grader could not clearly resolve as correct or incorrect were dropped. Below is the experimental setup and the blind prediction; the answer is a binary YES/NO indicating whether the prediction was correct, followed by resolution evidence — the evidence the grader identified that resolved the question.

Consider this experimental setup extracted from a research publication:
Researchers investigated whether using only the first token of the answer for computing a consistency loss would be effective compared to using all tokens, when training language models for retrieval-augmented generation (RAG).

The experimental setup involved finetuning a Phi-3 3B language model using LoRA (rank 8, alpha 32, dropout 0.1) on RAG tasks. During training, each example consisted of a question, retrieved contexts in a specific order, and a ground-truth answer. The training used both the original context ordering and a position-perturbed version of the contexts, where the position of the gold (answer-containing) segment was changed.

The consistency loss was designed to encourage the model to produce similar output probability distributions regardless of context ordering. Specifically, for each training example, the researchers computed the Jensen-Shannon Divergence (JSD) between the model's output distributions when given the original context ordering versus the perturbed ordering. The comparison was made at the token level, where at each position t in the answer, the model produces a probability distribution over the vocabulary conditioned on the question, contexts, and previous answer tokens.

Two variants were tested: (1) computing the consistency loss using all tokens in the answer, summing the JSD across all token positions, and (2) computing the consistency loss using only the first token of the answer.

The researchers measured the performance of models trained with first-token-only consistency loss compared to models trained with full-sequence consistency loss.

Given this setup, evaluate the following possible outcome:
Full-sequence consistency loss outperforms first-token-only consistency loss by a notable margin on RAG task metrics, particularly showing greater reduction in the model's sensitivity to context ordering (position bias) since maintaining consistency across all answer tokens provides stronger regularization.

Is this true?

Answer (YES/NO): NO